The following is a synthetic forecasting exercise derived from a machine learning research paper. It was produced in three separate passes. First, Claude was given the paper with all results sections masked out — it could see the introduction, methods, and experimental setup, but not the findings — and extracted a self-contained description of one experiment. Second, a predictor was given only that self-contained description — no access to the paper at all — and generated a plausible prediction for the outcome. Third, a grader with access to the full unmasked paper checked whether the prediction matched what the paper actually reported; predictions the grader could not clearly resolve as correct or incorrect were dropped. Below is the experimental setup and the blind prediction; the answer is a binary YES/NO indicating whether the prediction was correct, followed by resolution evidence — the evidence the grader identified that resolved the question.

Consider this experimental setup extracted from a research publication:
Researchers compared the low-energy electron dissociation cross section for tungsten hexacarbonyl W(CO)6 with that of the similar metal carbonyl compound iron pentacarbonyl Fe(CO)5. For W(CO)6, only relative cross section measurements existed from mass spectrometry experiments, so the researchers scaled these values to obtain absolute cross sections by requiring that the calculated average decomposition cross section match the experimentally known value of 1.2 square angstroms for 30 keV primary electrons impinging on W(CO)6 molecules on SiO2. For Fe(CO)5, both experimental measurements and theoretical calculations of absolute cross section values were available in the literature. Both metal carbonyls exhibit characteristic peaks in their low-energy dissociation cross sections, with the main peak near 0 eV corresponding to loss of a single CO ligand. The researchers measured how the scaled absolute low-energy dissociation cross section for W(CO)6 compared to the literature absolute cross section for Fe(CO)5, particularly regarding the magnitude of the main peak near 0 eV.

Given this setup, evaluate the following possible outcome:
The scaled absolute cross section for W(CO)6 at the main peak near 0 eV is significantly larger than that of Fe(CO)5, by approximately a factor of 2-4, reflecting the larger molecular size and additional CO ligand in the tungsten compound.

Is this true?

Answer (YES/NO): NO